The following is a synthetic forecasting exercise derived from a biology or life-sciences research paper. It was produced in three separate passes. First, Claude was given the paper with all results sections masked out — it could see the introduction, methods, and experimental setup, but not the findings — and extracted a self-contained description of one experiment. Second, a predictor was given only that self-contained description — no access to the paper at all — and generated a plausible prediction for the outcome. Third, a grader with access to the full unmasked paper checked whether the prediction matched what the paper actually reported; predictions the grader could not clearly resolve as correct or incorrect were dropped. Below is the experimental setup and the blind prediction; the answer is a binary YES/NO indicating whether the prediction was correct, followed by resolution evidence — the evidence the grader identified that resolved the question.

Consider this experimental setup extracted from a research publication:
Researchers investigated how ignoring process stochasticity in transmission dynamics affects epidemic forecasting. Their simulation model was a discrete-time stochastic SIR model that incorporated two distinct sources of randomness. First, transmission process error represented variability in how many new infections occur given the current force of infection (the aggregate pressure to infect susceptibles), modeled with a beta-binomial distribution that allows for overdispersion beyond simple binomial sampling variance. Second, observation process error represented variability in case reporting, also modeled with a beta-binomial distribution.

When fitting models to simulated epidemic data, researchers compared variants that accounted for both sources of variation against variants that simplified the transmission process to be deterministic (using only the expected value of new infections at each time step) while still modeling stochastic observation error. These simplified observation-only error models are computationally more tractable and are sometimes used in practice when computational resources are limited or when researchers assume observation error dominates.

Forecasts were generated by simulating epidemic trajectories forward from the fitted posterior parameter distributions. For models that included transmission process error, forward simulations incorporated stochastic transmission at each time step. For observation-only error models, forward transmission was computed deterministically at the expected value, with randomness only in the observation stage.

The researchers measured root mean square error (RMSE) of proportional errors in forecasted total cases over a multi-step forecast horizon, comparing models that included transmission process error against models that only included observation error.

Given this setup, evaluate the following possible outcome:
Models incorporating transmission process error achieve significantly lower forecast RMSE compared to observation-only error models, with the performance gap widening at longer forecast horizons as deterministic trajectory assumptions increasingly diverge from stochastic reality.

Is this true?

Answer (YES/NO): NO